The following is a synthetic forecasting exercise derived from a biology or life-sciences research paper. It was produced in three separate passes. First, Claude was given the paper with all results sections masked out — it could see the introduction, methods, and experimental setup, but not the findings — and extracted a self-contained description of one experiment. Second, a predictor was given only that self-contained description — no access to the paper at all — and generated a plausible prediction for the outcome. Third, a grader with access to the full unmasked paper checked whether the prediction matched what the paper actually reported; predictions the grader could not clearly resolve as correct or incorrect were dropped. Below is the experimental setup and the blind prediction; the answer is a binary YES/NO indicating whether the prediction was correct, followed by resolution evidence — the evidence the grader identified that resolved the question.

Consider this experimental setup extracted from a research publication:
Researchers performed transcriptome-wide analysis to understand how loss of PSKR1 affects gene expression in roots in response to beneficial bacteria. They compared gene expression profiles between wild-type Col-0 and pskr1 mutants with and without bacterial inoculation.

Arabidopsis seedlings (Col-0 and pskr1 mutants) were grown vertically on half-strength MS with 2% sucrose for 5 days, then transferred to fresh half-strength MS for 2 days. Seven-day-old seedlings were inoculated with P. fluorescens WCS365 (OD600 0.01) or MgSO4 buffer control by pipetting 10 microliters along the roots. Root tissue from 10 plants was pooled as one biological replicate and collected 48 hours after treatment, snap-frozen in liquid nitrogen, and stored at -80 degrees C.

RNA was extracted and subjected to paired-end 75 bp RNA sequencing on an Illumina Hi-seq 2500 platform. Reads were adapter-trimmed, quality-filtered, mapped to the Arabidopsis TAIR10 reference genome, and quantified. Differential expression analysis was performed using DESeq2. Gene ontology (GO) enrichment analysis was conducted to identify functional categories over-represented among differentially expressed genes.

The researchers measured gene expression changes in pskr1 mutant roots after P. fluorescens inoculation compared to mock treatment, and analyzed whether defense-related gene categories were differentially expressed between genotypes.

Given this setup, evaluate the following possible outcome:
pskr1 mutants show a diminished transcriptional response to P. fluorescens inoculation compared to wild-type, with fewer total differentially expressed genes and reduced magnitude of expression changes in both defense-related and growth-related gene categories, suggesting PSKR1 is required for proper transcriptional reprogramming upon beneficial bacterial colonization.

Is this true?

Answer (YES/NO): NO